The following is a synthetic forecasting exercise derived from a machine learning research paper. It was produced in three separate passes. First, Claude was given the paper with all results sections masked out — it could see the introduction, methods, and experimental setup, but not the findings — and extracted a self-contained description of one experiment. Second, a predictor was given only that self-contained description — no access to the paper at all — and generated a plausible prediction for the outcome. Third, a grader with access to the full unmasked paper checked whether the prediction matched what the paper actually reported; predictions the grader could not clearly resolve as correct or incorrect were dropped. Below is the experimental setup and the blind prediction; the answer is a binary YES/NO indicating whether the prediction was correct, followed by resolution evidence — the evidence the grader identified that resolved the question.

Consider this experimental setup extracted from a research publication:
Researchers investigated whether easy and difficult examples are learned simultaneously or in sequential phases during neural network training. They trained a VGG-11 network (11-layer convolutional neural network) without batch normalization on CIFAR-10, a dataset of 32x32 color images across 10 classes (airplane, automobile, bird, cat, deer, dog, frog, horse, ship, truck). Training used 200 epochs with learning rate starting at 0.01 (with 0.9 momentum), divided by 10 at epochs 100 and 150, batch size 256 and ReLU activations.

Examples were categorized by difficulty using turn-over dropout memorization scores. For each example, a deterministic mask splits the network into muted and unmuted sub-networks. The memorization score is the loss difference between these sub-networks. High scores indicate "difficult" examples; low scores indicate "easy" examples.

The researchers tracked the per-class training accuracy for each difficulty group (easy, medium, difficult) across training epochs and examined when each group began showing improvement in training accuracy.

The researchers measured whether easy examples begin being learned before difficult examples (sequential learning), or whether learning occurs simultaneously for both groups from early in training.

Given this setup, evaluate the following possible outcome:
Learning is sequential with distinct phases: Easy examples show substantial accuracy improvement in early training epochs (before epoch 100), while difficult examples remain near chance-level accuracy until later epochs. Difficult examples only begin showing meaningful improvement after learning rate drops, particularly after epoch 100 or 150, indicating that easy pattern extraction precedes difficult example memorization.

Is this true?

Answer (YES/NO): NO